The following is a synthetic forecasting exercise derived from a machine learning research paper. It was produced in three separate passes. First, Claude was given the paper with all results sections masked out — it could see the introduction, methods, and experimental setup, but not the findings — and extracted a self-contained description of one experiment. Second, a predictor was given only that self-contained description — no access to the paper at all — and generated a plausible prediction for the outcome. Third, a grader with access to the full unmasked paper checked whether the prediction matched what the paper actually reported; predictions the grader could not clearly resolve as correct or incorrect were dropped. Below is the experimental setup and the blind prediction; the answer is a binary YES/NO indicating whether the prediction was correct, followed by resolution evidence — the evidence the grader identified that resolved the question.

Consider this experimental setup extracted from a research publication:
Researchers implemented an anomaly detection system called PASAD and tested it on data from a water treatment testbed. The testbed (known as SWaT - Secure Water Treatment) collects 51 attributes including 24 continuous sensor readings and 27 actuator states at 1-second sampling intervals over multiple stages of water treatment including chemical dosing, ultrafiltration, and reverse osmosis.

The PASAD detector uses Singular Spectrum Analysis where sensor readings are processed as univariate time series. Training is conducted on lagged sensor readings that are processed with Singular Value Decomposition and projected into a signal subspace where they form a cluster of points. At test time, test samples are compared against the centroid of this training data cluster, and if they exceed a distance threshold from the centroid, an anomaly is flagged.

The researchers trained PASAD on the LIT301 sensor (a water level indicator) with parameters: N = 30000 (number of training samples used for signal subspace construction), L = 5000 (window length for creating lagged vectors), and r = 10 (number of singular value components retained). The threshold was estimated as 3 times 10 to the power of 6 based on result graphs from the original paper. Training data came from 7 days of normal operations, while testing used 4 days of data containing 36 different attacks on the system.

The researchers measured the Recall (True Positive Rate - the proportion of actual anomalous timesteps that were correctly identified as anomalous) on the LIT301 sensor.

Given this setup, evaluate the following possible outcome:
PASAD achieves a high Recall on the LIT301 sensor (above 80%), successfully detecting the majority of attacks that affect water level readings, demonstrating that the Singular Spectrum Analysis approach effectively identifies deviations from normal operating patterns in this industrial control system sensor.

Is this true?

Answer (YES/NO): NO